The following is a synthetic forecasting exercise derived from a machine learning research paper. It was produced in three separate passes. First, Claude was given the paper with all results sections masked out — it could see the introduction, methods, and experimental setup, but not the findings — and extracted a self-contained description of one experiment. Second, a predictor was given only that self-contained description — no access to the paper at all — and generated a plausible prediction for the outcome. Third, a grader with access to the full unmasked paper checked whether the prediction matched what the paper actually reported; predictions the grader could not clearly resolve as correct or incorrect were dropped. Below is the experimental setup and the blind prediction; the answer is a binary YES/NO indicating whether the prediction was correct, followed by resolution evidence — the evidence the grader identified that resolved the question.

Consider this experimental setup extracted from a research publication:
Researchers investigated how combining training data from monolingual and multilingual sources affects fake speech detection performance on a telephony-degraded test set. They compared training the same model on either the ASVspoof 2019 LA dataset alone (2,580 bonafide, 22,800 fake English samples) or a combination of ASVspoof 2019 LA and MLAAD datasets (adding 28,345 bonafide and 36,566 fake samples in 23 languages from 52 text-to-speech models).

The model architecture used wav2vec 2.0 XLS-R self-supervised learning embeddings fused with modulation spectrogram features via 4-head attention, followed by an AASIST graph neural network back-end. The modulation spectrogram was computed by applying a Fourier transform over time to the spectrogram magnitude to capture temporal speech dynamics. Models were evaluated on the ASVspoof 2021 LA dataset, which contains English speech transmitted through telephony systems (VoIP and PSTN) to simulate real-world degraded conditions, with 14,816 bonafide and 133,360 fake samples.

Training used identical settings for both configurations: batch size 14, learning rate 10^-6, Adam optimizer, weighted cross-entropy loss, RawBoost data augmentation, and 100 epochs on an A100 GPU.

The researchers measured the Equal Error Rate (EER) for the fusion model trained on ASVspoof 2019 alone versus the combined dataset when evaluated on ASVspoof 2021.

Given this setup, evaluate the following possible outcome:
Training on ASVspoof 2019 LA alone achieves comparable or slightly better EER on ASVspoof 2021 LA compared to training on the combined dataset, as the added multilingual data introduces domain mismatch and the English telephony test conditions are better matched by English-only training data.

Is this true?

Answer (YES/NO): NO